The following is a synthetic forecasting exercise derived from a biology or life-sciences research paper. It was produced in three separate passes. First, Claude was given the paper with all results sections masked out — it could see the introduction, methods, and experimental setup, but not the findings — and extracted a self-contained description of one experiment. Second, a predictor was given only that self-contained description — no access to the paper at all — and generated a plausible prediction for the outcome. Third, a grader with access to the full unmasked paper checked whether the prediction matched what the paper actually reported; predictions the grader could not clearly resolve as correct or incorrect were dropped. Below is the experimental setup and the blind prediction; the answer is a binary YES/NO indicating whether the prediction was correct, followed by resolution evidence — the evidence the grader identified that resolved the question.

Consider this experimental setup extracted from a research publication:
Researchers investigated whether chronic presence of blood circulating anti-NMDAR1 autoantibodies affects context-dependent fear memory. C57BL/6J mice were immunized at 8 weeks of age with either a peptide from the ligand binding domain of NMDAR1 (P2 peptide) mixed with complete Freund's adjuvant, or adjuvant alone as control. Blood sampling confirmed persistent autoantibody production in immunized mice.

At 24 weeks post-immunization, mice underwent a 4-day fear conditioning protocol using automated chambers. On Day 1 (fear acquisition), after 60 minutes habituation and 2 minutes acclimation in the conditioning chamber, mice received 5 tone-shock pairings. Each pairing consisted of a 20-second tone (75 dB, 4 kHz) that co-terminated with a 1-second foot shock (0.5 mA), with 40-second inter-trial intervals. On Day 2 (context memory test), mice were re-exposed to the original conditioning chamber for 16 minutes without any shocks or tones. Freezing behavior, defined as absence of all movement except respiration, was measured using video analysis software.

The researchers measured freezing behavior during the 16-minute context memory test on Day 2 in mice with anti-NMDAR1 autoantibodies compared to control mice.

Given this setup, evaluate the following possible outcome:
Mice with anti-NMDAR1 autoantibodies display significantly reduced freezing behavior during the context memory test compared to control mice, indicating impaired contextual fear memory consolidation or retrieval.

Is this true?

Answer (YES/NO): NO